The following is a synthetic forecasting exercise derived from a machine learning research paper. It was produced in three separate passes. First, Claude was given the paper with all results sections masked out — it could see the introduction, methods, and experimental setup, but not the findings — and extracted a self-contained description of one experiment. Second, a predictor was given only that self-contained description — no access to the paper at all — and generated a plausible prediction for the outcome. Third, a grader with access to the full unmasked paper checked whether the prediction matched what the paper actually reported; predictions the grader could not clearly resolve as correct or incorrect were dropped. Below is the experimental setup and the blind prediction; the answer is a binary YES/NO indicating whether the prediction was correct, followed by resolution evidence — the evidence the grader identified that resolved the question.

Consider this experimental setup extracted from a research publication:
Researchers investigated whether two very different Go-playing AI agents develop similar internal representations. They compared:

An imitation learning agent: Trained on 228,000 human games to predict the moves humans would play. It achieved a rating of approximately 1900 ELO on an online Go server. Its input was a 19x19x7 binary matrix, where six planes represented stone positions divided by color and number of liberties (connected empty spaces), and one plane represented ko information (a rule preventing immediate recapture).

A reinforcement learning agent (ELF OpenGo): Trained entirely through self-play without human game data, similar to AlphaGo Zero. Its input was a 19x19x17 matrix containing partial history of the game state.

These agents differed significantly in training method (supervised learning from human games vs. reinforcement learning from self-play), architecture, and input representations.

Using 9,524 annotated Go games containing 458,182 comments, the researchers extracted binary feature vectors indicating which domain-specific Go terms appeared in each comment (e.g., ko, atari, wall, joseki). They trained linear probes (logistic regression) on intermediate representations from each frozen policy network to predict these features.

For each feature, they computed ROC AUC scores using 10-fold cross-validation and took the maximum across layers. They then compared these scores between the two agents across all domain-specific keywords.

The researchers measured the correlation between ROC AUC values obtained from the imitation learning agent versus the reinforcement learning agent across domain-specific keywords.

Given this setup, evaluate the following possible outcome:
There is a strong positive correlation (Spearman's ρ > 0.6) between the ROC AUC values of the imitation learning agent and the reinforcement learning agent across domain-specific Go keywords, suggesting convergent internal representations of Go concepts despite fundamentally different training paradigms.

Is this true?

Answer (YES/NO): NO